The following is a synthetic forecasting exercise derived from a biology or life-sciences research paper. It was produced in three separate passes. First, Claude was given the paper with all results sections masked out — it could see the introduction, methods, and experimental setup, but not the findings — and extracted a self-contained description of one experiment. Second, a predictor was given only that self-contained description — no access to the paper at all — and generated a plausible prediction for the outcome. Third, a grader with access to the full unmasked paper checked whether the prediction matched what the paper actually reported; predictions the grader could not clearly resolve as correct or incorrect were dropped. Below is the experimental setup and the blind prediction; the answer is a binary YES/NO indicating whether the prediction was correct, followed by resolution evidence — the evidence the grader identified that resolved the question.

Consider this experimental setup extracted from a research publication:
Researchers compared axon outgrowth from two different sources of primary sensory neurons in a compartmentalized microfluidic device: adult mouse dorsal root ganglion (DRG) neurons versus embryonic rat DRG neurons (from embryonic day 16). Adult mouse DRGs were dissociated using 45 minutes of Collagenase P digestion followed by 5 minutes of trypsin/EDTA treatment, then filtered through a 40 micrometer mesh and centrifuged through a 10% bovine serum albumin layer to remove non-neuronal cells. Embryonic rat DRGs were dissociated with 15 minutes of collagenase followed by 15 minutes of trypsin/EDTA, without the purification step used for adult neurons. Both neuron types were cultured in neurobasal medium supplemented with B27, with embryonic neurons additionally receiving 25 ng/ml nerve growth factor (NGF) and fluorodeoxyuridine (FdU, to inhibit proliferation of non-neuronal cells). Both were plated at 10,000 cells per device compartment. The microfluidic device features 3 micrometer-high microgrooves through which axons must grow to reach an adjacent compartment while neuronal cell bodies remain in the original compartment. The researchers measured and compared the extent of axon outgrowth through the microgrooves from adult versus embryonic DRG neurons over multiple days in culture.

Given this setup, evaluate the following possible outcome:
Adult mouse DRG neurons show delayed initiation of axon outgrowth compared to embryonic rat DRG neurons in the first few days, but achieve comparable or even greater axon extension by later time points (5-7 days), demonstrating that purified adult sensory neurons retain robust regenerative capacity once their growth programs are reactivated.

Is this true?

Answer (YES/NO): NO